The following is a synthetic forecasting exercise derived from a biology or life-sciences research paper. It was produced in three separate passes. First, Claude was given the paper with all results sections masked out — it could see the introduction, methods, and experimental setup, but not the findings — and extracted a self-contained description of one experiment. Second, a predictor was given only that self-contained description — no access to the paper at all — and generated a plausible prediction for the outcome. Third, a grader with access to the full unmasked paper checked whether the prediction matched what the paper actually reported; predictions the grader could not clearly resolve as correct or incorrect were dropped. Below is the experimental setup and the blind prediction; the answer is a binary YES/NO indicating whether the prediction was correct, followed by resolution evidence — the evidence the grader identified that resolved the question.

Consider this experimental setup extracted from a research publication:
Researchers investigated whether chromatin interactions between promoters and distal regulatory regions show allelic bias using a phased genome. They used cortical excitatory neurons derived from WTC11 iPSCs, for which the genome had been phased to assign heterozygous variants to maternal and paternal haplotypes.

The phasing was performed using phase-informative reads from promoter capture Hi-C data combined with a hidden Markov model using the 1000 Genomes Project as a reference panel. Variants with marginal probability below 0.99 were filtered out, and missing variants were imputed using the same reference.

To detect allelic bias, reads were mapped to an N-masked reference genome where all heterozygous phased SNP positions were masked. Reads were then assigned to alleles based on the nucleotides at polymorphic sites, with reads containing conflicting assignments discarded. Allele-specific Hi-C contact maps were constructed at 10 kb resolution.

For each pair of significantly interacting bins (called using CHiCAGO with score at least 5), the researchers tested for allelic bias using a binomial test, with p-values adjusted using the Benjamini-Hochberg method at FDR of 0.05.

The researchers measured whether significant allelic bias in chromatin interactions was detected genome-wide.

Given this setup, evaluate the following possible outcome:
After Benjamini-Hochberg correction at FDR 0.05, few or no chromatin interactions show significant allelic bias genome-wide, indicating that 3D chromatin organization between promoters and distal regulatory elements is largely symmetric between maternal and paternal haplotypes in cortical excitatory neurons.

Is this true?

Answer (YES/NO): YES